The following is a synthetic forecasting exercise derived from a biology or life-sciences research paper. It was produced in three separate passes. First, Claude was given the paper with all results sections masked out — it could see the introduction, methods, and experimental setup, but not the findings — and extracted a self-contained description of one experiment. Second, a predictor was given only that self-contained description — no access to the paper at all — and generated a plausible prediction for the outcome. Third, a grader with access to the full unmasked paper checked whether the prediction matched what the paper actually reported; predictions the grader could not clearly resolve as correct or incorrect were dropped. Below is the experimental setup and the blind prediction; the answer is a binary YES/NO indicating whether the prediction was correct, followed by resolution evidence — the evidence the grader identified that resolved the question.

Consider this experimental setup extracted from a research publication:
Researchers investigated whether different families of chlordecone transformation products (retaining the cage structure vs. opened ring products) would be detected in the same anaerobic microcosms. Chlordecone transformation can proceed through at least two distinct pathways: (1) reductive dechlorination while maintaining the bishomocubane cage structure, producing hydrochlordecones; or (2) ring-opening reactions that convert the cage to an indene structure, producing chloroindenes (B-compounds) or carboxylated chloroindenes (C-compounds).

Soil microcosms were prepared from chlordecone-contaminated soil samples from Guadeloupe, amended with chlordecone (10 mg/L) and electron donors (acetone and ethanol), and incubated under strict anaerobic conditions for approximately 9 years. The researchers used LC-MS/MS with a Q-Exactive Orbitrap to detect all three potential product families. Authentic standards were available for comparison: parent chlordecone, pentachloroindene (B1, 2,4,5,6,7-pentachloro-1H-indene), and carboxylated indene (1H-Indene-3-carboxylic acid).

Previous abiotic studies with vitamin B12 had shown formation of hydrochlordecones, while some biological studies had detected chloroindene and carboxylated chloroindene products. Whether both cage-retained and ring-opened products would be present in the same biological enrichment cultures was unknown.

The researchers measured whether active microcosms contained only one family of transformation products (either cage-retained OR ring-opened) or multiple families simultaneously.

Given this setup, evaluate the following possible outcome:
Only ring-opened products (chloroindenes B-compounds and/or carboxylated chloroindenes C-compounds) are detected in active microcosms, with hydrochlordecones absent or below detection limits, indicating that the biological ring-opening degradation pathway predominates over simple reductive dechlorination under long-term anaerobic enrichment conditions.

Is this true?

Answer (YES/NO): NO